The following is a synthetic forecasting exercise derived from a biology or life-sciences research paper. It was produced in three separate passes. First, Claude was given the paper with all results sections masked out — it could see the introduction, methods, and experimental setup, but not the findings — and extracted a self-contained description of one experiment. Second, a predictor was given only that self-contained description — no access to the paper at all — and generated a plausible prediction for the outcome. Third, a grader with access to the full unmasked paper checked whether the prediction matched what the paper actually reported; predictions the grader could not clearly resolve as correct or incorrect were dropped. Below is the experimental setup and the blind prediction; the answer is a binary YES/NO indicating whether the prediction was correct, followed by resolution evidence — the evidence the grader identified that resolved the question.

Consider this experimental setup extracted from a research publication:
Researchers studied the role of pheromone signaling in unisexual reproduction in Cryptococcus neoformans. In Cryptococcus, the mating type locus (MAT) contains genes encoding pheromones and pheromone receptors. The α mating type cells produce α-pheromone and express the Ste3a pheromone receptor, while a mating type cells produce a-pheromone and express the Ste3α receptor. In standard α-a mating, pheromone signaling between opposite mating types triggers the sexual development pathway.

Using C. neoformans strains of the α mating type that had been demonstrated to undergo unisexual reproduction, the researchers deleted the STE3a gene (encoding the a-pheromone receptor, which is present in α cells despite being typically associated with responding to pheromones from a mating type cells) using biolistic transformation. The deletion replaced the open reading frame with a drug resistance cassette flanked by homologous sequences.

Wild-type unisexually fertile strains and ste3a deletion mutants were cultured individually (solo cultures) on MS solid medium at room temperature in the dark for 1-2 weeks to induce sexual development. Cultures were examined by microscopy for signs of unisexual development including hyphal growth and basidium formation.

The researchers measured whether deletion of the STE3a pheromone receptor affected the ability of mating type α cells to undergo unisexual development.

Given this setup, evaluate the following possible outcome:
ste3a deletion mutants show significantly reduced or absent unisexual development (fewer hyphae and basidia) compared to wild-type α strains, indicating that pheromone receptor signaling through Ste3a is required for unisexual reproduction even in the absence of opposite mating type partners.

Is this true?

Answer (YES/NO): NO